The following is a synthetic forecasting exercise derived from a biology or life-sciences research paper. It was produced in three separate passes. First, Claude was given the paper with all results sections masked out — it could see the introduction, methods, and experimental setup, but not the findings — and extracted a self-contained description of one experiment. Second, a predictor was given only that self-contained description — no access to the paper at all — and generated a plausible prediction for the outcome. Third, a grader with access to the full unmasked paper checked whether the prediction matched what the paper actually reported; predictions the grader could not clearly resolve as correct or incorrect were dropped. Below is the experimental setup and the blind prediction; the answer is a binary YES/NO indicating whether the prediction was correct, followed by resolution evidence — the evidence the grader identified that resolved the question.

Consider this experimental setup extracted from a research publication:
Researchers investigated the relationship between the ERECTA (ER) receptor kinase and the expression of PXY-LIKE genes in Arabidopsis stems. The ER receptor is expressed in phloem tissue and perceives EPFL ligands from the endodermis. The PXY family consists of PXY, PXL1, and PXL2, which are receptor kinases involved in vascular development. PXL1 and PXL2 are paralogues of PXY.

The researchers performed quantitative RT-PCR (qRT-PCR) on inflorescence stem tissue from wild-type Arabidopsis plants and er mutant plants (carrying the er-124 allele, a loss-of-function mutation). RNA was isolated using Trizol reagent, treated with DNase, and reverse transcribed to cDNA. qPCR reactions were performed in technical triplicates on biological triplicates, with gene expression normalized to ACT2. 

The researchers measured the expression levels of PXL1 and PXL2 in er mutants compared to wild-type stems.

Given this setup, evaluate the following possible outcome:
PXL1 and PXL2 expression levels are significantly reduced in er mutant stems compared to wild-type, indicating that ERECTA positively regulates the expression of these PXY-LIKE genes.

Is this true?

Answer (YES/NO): NO